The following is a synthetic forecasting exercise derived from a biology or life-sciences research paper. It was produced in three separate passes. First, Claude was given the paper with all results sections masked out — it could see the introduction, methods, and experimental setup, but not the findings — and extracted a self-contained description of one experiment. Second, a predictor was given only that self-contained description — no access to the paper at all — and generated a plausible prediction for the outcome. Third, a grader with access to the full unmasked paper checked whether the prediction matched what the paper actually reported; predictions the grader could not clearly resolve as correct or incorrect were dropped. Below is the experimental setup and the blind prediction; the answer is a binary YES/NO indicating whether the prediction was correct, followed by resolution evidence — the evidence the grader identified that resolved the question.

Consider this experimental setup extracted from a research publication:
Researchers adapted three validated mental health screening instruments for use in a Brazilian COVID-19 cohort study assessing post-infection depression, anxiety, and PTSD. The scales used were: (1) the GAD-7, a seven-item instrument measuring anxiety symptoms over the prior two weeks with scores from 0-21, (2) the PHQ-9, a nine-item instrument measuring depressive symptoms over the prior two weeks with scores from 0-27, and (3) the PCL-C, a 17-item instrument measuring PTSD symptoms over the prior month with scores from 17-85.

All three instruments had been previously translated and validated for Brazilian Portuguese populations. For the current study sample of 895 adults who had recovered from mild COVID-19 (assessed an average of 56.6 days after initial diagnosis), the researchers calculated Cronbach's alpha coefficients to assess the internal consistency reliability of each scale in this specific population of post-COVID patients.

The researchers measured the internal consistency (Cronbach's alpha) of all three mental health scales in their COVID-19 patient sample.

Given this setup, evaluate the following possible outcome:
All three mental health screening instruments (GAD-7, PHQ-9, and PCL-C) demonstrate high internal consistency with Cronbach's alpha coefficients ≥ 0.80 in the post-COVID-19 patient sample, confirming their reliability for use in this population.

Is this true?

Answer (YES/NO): YES